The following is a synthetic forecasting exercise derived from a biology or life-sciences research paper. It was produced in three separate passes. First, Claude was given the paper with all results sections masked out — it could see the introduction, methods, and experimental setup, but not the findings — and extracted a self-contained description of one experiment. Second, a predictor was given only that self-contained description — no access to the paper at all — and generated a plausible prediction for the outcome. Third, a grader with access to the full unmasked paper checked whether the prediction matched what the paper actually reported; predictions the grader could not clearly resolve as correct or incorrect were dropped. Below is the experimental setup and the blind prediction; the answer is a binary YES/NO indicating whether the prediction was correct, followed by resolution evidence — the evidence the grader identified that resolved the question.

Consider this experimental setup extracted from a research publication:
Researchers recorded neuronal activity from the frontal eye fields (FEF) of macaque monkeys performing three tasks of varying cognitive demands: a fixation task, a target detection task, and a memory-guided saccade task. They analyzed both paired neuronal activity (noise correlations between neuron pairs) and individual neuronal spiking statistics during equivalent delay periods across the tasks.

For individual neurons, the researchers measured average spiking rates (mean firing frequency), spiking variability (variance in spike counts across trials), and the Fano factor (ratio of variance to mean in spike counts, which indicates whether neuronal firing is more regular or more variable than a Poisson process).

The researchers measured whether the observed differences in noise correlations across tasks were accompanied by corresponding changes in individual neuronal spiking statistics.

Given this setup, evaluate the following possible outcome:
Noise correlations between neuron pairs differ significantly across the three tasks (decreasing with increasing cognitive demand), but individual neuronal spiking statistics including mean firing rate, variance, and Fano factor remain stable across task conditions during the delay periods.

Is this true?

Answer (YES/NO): YES